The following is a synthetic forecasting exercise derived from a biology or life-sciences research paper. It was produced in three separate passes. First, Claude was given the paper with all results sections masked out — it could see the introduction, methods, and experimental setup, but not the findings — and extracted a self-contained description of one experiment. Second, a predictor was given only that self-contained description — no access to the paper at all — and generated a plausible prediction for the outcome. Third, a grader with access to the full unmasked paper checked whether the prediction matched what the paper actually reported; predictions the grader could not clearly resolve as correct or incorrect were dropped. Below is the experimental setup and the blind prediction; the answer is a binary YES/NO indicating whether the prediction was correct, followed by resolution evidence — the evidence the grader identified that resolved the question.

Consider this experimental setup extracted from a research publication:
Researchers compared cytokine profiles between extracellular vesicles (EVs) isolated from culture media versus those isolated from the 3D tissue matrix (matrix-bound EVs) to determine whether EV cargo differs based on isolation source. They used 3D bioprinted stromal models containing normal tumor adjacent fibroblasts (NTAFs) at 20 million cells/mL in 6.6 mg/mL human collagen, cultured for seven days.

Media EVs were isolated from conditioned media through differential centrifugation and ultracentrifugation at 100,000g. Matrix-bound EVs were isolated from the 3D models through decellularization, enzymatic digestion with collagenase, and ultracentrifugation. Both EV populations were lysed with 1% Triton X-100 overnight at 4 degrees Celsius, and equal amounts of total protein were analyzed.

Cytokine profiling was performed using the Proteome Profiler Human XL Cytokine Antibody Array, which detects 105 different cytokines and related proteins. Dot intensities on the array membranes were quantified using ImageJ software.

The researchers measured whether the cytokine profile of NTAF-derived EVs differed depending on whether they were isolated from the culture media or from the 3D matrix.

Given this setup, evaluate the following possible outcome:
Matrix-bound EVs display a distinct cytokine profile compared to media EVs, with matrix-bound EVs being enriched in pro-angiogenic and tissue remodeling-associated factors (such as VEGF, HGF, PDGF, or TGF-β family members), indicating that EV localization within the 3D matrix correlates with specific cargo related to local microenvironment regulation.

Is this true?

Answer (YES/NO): NO